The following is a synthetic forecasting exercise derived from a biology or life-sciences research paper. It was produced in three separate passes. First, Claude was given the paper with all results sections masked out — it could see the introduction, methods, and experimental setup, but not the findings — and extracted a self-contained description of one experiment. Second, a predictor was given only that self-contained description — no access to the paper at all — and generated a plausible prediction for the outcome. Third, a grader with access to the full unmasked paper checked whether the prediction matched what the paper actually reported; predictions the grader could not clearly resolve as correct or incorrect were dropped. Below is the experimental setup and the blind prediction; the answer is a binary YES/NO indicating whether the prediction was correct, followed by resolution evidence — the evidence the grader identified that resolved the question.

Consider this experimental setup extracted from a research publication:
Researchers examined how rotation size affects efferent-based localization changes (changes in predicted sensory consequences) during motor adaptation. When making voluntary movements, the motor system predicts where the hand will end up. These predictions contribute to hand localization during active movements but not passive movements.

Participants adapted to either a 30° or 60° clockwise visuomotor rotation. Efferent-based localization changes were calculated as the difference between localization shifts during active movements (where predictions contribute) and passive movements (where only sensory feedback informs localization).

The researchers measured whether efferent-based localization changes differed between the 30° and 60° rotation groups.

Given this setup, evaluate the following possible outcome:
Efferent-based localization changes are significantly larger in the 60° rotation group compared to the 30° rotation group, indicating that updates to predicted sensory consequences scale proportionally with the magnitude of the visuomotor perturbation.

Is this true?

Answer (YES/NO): NO